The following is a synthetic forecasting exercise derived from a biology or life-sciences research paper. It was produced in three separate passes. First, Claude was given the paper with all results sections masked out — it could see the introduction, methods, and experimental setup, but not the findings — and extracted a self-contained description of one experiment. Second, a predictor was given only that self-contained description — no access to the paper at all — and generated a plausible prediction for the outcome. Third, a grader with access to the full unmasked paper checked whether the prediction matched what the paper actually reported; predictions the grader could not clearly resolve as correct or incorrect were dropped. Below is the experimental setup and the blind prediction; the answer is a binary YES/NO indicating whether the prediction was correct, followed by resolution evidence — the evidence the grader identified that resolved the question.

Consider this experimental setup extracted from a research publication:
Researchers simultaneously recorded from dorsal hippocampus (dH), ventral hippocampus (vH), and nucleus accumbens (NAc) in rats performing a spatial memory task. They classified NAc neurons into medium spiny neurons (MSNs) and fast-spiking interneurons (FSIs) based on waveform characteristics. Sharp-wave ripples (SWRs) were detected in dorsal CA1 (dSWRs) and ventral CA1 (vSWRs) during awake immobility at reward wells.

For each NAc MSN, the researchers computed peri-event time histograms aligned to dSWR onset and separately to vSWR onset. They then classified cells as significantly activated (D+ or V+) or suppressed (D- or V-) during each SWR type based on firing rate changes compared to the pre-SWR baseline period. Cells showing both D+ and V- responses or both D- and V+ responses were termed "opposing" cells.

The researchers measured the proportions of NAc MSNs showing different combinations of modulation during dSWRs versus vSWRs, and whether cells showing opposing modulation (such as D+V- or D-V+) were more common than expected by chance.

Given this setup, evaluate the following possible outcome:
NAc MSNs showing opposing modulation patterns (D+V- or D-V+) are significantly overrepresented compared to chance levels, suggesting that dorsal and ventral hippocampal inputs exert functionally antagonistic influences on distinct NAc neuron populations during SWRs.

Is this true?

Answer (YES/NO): YES